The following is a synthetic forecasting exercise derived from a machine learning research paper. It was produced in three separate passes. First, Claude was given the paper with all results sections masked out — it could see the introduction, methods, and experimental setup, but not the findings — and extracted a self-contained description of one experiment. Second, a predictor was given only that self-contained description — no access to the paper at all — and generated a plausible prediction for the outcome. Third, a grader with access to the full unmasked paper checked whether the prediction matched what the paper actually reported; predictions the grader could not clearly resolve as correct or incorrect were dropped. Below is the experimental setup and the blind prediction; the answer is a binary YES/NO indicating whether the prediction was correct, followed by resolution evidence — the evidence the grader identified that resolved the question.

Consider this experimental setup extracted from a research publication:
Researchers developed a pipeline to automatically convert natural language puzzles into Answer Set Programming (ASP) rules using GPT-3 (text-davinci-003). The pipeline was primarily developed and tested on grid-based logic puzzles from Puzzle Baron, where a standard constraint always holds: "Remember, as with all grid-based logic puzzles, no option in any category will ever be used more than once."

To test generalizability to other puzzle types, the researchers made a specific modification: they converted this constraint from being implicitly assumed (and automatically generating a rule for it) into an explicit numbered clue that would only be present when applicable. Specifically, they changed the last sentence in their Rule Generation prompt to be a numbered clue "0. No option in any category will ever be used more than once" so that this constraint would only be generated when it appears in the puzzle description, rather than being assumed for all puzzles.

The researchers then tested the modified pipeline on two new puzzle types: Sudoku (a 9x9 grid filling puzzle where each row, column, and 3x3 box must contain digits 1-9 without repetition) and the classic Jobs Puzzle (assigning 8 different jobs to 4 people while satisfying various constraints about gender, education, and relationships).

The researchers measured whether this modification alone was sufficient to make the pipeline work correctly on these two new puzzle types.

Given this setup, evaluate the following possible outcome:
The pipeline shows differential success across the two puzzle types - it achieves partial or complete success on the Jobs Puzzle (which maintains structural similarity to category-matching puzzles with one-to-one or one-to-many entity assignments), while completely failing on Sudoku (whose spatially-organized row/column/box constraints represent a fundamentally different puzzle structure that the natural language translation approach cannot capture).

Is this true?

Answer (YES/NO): NO